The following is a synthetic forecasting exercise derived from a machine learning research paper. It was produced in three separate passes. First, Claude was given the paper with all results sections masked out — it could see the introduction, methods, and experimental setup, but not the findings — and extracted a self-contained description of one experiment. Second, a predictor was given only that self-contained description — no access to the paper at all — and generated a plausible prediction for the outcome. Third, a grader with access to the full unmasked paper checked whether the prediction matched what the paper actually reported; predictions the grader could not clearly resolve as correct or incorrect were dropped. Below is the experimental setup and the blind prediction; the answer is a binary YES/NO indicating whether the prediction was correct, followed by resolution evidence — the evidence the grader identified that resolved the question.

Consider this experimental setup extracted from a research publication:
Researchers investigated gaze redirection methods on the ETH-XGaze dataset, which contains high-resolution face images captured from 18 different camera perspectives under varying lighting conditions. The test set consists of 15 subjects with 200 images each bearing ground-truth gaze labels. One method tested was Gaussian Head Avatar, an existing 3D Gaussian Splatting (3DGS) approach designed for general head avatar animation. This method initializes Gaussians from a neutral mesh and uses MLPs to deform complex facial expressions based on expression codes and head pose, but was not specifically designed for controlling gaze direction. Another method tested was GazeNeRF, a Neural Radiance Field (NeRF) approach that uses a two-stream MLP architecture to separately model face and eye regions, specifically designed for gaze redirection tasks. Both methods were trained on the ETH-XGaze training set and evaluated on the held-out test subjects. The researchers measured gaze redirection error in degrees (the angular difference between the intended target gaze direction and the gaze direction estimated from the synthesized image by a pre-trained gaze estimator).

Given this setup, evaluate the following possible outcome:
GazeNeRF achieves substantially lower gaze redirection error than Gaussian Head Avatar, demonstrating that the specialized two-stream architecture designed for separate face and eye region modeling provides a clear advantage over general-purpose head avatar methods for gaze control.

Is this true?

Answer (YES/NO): YES